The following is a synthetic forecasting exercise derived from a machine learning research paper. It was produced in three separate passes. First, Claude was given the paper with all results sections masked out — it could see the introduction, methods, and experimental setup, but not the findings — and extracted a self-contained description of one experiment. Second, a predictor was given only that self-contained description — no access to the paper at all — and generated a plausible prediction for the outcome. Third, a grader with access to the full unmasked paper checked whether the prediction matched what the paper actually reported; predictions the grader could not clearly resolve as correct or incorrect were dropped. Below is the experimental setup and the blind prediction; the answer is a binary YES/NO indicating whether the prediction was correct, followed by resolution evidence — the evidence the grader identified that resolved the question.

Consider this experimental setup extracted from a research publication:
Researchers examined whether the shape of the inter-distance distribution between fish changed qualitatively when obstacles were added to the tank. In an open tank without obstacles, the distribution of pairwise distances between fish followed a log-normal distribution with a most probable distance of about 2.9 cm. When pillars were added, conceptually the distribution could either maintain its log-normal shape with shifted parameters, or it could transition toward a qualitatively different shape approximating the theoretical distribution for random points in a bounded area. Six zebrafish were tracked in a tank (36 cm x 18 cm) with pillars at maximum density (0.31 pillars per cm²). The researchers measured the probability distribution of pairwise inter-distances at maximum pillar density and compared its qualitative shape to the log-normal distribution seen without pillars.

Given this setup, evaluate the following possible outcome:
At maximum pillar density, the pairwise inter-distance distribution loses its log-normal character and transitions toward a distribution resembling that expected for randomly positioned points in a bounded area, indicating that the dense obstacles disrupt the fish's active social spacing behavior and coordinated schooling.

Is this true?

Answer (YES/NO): YES